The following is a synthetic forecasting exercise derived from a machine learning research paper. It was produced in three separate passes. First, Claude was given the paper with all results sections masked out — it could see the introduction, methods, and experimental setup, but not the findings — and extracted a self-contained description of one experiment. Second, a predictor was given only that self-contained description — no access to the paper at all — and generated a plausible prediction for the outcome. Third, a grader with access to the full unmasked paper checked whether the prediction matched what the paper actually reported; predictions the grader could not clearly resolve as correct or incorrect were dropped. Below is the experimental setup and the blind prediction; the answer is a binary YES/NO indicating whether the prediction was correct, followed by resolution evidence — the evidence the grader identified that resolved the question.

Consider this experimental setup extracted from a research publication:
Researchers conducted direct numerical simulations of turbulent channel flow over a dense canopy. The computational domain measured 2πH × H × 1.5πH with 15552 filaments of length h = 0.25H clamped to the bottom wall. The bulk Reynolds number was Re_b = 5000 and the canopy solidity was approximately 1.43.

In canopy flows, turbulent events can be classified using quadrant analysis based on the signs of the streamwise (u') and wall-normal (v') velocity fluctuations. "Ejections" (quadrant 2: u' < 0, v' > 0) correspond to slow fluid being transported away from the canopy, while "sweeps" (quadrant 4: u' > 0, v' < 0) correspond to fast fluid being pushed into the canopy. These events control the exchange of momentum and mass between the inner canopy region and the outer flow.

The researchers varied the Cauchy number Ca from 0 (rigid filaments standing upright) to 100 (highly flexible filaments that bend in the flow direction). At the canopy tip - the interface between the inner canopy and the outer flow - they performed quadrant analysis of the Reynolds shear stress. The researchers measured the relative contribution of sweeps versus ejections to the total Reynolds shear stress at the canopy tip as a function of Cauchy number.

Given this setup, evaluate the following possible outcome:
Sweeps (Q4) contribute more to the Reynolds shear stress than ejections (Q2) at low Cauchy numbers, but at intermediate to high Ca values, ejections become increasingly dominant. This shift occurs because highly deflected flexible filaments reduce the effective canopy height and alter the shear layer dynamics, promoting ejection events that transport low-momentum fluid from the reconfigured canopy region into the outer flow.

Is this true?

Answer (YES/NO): NO